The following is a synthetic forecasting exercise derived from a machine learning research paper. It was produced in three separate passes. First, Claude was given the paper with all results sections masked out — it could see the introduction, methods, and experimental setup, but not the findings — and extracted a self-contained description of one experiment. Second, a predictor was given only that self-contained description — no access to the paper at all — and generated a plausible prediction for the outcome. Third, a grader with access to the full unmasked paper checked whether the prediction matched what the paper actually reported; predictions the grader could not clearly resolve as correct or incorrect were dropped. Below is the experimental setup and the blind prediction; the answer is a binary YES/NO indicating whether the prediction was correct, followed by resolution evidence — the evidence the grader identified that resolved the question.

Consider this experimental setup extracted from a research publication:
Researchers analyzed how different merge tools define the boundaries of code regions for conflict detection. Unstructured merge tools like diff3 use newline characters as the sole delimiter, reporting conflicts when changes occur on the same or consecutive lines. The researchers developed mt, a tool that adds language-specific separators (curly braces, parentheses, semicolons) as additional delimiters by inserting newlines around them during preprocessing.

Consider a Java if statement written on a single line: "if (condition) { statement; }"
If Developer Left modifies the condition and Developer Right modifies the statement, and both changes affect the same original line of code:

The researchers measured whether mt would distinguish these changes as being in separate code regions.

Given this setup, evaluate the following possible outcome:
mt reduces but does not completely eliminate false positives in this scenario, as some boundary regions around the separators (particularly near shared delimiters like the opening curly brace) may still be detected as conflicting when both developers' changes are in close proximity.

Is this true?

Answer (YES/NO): NO